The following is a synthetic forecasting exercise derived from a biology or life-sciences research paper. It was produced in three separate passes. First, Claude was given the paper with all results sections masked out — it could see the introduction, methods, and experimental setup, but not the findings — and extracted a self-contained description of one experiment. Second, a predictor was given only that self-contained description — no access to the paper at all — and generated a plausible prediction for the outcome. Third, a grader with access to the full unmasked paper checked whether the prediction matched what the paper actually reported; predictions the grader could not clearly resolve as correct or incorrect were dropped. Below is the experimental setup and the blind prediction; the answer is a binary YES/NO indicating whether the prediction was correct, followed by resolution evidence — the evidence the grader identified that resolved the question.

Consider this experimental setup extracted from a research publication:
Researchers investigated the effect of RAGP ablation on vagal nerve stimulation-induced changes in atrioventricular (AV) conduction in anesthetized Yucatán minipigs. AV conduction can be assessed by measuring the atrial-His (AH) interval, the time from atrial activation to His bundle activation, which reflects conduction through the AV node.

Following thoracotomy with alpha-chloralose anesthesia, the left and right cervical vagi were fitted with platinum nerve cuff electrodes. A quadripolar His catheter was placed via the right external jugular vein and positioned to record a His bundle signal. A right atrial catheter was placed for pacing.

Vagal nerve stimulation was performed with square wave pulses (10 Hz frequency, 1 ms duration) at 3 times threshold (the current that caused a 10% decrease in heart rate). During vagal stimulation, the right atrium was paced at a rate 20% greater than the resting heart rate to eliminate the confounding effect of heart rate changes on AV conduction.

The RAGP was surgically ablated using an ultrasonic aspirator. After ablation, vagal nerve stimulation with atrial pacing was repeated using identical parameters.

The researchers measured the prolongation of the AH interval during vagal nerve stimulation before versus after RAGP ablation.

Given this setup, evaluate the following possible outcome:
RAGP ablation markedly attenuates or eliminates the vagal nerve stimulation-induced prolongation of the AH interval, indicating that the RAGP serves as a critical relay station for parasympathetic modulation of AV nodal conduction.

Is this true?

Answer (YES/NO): NO